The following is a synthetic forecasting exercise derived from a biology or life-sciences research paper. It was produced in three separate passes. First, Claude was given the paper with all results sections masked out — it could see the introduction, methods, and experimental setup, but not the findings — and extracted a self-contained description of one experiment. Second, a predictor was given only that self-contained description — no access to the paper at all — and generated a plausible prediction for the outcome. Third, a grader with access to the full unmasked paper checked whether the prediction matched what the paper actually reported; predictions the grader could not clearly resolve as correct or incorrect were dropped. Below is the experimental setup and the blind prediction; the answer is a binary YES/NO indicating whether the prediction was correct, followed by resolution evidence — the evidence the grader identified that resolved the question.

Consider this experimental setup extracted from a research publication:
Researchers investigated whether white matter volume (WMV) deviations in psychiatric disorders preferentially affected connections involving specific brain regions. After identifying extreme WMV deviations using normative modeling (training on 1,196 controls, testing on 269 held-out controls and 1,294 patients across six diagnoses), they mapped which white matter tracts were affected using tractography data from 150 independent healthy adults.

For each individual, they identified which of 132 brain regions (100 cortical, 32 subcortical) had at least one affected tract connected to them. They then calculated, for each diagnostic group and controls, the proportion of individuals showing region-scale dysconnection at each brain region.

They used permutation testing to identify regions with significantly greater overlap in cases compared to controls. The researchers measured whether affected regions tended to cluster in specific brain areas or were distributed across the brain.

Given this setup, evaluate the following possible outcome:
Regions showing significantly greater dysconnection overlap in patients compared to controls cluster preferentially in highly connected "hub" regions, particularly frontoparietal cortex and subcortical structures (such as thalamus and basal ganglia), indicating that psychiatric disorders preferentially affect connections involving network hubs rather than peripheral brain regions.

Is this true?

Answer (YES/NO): NO